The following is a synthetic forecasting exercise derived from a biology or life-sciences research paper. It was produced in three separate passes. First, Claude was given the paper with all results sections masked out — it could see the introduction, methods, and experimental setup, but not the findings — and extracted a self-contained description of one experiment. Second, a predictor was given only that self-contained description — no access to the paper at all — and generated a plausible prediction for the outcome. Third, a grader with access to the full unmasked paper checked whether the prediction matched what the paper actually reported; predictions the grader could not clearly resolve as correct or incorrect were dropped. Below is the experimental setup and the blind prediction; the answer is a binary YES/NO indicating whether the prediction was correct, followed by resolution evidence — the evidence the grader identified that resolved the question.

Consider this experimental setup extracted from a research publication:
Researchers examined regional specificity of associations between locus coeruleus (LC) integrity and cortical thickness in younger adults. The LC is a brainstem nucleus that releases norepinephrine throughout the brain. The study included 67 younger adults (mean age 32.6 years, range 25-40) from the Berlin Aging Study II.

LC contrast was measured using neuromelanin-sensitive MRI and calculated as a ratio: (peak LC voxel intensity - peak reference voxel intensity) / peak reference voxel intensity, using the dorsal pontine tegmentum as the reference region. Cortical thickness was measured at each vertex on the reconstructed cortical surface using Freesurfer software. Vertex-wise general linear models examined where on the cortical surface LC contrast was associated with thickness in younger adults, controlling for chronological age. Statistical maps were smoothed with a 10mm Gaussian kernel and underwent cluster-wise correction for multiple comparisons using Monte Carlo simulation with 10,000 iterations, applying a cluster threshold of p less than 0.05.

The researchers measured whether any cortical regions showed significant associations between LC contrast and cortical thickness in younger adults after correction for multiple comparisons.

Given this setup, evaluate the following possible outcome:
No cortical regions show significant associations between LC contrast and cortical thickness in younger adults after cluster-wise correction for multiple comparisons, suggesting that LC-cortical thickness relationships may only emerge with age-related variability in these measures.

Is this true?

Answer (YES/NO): NO